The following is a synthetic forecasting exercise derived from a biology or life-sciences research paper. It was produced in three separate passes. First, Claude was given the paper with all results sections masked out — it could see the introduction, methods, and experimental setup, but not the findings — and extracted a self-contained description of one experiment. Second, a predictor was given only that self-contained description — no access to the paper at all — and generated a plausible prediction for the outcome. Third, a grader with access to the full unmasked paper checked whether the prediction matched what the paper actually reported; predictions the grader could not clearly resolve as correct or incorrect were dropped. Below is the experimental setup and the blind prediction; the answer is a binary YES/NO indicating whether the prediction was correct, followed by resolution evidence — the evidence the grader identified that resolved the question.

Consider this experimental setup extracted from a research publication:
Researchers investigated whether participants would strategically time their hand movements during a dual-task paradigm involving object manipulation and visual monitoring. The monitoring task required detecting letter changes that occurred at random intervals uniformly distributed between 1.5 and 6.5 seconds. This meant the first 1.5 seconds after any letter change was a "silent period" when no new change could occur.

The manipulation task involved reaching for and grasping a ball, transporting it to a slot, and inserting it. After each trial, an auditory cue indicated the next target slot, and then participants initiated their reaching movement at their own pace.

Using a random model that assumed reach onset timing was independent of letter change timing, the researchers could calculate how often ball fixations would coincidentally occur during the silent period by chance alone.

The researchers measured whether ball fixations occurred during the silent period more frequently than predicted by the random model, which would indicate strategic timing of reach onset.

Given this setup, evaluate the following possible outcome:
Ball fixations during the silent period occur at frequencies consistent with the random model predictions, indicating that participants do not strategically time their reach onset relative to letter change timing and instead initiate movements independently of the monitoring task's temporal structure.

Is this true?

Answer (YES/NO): NO